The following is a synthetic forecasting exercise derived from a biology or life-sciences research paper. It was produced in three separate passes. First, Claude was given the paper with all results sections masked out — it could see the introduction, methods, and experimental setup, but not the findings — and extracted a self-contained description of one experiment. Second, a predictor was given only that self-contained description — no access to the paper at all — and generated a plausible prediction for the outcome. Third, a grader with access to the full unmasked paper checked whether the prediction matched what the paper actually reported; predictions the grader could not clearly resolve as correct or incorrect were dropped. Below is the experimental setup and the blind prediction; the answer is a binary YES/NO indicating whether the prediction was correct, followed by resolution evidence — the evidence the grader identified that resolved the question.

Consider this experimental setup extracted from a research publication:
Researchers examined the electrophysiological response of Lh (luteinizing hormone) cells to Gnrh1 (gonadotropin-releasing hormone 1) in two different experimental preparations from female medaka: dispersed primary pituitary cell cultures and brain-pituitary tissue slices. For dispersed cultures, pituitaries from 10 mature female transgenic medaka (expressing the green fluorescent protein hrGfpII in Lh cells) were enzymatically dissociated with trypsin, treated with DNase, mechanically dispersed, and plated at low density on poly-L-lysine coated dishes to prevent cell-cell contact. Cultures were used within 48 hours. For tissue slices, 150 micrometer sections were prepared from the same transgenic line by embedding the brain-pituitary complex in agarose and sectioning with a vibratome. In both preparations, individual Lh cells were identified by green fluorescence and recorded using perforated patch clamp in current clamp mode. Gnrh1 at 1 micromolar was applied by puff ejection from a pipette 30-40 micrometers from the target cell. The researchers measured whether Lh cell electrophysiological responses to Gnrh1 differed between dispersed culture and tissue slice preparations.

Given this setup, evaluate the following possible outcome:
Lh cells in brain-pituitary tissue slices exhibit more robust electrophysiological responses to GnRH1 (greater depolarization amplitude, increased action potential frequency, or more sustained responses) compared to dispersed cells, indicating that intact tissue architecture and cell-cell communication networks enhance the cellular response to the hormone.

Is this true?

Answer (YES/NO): NO